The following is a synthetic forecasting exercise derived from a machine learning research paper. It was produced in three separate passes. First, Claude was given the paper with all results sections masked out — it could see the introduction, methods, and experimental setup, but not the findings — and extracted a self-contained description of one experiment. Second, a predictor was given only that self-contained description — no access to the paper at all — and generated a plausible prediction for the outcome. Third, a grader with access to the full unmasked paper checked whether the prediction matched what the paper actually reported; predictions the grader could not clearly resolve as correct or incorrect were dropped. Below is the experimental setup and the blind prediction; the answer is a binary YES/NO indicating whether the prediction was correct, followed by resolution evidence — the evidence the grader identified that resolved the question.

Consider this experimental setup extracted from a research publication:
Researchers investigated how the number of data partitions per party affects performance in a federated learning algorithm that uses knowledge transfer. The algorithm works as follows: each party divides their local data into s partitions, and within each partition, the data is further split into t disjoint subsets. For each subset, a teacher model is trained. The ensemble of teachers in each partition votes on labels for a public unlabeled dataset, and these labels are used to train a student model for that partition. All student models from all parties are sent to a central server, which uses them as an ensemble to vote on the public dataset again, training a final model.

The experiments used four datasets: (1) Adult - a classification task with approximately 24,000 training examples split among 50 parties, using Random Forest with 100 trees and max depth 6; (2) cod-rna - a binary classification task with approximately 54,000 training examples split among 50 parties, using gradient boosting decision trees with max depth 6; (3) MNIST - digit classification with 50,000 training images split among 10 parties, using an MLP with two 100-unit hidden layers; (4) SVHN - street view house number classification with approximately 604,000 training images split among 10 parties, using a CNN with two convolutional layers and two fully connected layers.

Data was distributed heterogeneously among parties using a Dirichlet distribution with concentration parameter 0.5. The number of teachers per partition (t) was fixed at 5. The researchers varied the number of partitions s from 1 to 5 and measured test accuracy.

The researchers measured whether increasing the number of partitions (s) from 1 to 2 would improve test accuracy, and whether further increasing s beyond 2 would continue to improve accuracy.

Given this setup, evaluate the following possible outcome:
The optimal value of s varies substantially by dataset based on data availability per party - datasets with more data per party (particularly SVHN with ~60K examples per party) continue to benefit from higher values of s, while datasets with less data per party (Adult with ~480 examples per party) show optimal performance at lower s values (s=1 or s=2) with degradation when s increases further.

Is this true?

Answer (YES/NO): NO